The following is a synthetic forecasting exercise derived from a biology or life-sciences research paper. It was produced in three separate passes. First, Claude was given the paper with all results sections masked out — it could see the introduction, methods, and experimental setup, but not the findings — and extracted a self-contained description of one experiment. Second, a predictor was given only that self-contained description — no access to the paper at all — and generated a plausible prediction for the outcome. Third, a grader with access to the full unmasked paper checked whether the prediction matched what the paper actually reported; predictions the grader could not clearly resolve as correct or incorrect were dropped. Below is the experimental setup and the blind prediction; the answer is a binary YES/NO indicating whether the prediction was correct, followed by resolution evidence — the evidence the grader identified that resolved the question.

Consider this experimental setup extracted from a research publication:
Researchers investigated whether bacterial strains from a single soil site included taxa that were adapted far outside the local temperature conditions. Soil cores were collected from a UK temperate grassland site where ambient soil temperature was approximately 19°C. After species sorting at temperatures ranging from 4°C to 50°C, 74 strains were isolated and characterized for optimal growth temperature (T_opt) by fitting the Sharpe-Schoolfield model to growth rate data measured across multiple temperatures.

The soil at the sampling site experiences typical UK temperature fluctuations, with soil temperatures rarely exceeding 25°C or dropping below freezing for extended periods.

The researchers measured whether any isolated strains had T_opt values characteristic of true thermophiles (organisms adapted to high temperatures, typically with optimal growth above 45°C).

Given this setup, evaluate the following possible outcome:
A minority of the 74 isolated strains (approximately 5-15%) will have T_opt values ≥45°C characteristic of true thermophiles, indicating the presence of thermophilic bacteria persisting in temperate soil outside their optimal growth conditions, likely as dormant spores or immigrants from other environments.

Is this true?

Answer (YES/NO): YES